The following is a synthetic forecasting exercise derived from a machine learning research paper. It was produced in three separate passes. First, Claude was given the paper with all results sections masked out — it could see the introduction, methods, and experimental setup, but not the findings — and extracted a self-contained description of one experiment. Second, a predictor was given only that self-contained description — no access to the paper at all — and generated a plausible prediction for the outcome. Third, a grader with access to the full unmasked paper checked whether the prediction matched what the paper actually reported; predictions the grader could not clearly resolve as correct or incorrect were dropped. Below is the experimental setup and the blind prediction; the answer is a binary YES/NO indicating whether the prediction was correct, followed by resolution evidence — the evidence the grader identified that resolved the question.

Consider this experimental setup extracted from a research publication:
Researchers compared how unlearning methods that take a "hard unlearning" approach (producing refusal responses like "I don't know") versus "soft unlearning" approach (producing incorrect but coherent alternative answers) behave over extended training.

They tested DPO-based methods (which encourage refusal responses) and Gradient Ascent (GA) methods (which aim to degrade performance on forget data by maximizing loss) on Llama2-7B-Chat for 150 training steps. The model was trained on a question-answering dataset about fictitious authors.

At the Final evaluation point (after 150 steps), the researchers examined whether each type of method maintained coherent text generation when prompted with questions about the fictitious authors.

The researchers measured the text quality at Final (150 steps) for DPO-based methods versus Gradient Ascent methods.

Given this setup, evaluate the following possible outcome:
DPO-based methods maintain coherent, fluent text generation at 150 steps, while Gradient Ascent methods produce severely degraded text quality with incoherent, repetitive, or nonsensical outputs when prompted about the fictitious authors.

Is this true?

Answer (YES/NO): YES